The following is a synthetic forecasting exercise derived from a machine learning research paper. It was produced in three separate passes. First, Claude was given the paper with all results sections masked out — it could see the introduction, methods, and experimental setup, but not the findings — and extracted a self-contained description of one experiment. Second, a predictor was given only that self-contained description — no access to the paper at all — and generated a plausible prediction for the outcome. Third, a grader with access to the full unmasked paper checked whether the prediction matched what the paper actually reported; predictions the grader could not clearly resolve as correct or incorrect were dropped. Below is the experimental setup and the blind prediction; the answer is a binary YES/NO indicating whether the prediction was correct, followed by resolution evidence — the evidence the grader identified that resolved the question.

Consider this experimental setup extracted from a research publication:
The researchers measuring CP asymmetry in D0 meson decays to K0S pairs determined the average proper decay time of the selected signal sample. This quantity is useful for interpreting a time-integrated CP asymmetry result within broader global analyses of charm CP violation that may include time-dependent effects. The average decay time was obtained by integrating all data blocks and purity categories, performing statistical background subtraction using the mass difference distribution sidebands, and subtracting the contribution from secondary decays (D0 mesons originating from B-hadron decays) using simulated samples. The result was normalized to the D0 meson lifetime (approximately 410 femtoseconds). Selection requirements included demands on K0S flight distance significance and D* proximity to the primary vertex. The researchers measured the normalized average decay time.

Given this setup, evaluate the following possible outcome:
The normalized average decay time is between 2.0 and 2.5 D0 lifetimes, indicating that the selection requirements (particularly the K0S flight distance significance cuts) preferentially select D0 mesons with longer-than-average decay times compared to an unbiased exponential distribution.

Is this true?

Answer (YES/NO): NO